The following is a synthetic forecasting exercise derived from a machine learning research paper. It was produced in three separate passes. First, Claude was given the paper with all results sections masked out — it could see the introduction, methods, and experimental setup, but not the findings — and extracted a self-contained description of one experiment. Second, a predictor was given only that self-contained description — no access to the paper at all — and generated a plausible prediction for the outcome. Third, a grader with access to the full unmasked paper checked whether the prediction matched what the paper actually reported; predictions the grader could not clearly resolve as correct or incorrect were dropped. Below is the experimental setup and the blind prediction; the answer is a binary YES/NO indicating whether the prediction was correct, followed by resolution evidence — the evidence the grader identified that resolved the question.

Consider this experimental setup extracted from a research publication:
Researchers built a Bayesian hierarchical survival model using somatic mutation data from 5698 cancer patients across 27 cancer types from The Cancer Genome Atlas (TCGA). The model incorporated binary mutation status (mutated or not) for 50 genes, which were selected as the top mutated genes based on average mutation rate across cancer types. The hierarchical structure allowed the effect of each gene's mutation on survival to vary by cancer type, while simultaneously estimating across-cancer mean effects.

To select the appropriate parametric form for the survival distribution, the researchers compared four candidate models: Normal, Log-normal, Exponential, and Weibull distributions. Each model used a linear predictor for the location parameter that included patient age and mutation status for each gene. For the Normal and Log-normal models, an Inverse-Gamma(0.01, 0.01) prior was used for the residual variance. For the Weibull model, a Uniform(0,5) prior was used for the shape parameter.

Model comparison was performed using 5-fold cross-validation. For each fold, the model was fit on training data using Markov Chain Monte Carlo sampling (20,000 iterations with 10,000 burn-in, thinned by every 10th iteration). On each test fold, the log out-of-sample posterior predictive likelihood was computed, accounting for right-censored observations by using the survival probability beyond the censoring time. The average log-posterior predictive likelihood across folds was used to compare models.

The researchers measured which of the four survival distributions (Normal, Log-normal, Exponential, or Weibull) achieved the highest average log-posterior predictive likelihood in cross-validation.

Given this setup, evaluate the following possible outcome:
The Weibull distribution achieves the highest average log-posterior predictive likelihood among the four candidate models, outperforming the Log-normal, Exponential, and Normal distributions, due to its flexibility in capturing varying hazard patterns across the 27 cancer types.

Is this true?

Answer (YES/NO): NO